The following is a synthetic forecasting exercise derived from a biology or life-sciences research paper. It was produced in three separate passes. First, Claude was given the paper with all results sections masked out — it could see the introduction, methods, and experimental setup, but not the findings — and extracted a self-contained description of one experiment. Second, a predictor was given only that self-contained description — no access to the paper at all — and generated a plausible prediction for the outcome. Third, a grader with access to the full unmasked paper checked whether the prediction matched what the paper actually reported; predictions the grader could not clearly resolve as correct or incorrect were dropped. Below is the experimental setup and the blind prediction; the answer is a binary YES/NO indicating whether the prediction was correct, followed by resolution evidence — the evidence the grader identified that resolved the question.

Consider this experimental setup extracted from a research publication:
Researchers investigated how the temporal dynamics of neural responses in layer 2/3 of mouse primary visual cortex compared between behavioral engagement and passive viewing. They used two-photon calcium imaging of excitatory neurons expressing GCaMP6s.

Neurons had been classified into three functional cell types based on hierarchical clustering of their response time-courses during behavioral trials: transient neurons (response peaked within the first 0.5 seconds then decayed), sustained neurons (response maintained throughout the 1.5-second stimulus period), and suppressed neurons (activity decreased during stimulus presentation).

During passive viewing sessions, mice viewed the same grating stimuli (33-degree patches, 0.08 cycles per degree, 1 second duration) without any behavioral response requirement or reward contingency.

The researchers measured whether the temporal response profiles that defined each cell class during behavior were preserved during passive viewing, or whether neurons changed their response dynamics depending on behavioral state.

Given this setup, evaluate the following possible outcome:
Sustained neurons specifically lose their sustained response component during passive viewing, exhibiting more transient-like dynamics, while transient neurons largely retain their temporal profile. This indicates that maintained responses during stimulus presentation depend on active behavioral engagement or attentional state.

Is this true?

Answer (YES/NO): NO